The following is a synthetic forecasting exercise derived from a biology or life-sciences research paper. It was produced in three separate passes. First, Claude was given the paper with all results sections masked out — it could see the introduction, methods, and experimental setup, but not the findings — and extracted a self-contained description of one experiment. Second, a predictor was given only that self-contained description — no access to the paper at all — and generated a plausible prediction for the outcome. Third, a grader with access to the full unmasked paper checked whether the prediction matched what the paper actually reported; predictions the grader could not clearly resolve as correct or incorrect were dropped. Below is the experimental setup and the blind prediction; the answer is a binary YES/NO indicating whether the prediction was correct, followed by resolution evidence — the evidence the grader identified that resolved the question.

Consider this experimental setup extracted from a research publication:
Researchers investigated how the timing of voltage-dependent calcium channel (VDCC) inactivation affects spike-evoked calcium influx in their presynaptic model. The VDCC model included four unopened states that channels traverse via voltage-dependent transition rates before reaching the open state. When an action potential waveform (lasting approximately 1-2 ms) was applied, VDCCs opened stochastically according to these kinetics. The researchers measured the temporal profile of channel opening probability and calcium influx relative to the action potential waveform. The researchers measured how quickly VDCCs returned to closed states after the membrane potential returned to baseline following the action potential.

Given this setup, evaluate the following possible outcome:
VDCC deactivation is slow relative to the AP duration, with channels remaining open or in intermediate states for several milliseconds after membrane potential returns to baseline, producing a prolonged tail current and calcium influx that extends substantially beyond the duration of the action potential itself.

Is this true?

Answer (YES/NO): NO